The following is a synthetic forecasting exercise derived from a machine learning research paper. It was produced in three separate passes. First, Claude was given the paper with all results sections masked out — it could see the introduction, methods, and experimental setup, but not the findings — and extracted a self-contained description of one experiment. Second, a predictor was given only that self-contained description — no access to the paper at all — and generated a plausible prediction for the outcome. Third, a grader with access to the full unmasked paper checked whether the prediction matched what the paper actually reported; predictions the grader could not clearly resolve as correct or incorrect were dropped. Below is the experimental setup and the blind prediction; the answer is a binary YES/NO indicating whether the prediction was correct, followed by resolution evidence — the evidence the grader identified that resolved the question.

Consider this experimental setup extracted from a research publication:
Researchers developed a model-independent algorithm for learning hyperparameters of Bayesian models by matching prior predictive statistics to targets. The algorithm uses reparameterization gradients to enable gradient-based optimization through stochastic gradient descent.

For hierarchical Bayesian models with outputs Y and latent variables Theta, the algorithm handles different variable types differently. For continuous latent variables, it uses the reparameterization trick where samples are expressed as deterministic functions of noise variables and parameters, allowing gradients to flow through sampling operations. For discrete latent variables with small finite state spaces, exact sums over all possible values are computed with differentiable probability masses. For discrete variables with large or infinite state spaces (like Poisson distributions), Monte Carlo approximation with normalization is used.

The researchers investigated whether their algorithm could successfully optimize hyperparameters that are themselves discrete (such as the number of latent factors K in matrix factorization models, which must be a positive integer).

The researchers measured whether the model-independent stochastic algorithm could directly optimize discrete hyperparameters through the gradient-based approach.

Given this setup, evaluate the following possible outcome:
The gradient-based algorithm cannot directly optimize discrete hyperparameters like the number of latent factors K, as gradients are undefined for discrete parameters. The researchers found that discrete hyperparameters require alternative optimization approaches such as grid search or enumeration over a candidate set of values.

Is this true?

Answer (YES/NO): NO